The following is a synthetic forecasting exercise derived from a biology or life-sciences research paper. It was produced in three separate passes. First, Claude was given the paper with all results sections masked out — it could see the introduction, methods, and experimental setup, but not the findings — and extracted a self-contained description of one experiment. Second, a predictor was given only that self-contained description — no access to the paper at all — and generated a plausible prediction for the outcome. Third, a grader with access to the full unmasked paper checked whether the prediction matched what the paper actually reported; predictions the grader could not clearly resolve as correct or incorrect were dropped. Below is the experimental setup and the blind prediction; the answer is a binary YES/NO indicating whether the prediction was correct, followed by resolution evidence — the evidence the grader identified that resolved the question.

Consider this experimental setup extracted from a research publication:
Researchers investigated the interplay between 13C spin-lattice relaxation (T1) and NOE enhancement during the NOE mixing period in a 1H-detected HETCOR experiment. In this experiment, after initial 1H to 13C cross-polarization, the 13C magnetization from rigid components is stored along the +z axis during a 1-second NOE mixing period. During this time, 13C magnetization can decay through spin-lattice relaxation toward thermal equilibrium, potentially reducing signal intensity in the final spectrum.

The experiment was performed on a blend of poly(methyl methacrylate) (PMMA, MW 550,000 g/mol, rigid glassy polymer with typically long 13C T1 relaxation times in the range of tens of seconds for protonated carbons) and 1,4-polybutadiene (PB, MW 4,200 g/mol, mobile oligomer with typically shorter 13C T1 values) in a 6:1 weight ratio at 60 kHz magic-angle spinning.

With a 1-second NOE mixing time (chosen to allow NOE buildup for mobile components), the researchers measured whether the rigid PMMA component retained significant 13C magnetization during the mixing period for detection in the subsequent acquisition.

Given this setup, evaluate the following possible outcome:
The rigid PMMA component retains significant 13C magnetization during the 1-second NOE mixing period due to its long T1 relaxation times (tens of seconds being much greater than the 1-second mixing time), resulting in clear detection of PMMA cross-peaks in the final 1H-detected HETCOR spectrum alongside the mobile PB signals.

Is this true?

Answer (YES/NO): YES